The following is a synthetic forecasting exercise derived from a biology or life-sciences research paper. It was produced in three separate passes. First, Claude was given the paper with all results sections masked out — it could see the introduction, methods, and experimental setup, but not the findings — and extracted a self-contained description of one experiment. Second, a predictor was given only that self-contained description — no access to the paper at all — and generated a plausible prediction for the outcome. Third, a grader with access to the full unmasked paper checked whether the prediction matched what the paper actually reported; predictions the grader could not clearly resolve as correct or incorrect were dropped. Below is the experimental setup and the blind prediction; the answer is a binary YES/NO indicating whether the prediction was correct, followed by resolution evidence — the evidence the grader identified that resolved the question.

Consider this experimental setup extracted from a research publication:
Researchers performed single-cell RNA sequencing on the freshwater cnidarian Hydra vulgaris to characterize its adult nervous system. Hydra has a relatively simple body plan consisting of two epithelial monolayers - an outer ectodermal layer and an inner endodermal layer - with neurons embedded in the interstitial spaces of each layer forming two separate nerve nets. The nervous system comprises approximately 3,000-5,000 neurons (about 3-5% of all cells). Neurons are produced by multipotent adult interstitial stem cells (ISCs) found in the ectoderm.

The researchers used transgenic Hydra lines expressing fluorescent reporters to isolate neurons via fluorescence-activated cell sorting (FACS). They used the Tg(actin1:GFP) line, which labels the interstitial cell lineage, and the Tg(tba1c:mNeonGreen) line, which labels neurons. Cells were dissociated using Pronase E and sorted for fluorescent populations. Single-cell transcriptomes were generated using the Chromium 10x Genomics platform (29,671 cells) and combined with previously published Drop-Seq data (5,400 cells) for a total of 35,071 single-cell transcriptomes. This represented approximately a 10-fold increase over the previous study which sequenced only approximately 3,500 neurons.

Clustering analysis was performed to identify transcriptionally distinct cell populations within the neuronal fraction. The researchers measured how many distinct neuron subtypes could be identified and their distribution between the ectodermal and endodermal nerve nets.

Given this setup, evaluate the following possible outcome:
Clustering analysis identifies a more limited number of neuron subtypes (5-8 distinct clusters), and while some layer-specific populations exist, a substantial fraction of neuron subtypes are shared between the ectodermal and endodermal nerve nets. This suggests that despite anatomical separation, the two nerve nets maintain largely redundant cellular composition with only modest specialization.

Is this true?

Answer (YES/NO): NO